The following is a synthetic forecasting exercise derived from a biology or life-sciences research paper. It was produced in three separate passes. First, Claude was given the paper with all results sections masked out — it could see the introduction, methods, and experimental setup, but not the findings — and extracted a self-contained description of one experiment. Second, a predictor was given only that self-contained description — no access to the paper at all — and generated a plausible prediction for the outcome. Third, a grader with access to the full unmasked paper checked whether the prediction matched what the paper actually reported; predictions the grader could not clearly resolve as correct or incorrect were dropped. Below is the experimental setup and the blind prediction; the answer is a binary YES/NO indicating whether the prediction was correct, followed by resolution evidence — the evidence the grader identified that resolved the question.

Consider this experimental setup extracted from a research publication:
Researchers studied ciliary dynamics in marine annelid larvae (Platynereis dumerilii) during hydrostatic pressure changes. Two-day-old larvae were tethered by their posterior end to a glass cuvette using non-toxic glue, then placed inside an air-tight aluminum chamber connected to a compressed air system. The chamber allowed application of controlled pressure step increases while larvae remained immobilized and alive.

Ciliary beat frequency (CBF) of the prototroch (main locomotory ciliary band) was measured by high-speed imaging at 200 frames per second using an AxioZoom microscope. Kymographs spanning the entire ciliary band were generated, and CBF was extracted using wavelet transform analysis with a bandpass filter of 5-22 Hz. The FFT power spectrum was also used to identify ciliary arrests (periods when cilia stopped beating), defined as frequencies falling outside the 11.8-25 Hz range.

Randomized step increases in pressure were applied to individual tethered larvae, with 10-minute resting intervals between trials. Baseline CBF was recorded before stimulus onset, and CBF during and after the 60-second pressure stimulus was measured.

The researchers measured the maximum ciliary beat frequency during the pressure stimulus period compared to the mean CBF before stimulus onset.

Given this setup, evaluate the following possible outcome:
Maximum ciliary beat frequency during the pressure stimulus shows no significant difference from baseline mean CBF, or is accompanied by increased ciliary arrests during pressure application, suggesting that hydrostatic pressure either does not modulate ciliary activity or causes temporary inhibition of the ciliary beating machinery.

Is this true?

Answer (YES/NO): NO